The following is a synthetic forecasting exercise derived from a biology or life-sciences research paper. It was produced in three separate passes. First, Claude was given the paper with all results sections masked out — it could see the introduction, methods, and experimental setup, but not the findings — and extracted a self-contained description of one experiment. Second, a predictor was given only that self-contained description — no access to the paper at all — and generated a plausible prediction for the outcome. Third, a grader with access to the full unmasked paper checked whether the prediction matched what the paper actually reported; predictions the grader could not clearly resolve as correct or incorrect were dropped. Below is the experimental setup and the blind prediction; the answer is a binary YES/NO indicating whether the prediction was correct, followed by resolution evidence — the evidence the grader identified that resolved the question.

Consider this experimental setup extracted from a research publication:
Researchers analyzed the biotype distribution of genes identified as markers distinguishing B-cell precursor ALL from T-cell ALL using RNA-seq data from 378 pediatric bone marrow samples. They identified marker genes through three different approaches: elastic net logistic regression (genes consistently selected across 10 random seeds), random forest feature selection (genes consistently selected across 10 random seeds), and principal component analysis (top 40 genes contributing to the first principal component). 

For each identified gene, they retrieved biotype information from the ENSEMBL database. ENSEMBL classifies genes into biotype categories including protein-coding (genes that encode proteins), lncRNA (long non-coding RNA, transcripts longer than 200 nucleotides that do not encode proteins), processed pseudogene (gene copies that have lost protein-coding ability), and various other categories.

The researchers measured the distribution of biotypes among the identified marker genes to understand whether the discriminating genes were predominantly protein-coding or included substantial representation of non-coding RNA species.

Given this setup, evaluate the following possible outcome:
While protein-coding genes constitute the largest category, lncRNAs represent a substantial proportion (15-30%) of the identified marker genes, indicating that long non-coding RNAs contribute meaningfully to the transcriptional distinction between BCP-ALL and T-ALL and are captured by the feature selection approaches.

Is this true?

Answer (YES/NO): NO